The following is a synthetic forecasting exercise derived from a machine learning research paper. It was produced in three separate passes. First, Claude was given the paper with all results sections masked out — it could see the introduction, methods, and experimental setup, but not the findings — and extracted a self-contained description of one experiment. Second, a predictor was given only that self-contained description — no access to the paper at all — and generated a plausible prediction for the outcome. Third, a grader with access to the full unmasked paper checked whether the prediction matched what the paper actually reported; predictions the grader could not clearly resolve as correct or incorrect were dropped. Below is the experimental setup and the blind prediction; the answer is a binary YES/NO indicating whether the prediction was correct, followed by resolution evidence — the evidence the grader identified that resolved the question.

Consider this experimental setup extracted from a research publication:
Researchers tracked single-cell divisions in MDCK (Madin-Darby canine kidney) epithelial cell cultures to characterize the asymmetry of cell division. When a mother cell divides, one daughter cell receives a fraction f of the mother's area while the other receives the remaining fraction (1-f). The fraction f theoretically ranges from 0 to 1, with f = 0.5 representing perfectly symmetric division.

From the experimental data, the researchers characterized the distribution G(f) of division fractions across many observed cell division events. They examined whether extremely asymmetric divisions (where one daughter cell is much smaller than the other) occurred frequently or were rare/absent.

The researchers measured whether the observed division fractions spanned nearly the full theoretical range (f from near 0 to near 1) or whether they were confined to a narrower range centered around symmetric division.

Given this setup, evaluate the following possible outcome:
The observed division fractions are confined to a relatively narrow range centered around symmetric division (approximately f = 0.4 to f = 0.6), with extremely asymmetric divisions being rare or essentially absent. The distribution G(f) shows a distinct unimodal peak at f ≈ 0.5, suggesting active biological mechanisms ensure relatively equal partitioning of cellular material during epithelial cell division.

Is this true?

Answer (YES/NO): NO